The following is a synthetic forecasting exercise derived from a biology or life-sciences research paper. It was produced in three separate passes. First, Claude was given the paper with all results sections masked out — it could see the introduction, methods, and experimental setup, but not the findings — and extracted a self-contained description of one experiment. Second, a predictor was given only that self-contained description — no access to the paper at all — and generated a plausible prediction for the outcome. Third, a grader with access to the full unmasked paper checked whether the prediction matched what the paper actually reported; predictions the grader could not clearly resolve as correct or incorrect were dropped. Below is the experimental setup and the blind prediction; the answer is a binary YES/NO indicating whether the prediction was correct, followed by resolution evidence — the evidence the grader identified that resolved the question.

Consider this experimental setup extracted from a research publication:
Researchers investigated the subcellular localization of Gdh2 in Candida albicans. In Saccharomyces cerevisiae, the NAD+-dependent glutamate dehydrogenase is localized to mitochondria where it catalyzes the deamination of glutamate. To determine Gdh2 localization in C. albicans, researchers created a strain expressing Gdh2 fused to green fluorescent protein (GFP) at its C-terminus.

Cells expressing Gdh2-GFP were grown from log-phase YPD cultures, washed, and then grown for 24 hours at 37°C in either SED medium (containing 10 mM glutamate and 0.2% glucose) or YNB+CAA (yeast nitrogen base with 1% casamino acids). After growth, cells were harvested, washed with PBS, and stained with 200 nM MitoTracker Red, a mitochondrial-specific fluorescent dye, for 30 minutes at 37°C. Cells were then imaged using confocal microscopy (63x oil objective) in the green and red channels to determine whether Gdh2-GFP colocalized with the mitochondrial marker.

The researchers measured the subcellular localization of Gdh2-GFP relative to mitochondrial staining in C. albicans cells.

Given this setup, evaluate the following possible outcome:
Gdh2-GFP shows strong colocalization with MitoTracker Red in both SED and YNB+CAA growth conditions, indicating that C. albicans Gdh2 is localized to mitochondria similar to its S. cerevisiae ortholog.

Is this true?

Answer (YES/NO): YES